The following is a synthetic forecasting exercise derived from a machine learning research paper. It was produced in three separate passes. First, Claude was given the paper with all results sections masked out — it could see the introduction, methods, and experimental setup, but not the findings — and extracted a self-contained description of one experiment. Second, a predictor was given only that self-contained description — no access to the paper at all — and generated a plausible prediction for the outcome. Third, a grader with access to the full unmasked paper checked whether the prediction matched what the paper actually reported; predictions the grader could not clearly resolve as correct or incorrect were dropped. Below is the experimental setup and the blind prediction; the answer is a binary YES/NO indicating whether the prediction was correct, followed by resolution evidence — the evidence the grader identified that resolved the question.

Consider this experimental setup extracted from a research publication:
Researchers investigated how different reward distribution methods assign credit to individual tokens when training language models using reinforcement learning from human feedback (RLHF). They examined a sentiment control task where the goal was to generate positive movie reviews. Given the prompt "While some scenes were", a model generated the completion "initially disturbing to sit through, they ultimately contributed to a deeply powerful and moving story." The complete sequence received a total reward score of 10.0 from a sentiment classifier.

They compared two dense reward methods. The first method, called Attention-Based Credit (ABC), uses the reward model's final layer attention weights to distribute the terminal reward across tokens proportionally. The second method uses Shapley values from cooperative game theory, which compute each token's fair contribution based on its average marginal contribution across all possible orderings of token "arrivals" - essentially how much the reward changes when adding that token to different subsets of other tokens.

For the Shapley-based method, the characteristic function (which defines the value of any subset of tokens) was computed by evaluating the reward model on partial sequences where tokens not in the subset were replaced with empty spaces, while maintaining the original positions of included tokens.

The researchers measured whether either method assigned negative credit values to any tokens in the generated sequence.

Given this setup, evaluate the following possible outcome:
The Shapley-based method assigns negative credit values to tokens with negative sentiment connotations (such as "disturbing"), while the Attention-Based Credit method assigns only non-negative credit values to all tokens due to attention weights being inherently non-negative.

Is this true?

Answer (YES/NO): YES